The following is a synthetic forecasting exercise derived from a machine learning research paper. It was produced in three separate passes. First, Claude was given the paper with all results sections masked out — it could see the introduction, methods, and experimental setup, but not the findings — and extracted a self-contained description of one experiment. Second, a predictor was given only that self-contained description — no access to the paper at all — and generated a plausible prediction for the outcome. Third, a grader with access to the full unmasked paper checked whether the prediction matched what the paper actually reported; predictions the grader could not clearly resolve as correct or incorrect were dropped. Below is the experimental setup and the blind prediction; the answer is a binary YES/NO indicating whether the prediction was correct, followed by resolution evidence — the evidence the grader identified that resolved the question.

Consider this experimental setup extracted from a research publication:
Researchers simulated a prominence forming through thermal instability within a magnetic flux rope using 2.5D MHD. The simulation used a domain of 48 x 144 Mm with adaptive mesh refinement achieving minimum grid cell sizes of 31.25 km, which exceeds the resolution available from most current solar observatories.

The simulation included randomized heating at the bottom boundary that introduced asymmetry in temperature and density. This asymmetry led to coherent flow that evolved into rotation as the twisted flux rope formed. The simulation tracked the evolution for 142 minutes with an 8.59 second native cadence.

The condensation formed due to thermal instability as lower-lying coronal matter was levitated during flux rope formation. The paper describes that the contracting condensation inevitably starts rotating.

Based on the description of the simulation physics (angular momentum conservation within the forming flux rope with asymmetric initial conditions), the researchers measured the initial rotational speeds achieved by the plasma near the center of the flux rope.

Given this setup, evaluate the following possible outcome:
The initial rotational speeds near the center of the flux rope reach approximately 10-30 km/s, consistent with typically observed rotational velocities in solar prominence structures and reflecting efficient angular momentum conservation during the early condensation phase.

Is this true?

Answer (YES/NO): NO